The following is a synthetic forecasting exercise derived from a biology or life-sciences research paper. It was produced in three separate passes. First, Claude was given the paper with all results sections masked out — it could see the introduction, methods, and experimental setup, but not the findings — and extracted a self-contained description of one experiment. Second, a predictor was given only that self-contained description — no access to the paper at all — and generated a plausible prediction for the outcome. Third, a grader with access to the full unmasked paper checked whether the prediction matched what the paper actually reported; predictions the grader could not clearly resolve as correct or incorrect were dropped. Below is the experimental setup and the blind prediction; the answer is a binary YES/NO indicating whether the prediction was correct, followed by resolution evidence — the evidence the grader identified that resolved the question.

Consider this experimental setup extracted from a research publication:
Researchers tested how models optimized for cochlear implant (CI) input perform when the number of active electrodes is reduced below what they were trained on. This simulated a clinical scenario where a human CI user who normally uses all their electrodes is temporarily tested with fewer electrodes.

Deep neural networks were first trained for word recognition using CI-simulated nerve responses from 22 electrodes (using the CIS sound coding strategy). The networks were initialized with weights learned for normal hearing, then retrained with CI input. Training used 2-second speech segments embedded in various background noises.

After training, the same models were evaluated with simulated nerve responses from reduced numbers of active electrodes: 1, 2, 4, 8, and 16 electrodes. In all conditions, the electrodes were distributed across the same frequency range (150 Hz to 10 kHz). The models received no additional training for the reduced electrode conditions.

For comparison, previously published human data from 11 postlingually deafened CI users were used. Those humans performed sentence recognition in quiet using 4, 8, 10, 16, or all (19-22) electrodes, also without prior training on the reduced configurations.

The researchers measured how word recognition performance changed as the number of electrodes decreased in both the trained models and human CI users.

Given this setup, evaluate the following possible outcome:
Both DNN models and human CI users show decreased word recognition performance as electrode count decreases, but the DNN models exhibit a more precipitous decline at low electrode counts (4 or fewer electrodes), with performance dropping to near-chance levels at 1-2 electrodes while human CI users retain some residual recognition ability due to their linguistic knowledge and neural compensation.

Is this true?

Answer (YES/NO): NO